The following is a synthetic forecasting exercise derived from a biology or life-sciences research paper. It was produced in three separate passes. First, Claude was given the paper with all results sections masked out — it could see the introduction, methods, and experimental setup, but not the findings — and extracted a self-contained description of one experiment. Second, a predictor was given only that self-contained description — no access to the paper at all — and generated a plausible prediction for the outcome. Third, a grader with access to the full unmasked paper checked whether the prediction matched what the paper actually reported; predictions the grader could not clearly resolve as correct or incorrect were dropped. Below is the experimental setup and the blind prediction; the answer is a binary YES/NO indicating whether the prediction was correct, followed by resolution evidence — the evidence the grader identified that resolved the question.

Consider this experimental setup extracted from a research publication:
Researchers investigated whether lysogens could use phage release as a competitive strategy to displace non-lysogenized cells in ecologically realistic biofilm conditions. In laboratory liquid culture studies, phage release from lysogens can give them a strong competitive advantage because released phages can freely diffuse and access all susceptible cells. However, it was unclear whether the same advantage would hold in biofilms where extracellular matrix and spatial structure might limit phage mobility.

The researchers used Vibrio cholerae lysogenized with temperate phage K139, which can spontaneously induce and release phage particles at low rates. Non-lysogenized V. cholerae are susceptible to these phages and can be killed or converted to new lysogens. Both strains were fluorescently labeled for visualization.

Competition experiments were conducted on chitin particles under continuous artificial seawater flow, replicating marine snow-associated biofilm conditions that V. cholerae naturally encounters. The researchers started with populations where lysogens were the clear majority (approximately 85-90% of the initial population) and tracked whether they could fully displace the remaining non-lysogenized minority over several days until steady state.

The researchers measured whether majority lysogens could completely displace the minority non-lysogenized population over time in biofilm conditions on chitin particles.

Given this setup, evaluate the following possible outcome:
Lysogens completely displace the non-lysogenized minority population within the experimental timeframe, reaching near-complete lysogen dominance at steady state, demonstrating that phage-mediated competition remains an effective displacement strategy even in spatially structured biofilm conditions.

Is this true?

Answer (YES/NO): NO